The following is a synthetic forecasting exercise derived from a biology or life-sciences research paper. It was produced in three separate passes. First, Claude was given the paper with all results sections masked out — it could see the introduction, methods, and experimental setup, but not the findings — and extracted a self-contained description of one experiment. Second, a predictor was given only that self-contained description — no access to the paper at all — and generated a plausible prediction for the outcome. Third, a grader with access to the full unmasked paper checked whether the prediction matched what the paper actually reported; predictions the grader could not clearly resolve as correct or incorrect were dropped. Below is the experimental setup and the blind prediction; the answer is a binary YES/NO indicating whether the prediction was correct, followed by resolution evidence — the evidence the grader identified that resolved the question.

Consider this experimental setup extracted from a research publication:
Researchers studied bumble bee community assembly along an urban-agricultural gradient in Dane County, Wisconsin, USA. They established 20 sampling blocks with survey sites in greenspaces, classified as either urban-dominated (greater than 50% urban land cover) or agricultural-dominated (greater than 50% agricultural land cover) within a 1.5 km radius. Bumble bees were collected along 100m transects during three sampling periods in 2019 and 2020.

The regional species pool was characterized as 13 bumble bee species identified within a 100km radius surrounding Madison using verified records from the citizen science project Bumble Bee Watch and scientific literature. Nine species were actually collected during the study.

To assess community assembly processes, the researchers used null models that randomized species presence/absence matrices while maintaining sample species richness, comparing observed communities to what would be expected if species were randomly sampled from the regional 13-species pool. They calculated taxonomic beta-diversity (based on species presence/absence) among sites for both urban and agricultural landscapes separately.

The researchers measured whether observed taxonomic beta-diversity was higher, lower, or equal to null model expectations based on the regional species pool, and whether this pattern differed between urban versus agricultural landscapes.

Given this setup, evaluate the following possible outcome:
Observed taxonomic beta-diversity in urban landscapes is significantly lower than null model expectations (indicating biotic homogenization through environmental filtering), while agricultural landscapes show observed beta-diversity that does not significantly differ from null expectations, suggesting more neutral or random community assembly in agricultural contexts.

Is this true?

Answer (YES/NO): NO